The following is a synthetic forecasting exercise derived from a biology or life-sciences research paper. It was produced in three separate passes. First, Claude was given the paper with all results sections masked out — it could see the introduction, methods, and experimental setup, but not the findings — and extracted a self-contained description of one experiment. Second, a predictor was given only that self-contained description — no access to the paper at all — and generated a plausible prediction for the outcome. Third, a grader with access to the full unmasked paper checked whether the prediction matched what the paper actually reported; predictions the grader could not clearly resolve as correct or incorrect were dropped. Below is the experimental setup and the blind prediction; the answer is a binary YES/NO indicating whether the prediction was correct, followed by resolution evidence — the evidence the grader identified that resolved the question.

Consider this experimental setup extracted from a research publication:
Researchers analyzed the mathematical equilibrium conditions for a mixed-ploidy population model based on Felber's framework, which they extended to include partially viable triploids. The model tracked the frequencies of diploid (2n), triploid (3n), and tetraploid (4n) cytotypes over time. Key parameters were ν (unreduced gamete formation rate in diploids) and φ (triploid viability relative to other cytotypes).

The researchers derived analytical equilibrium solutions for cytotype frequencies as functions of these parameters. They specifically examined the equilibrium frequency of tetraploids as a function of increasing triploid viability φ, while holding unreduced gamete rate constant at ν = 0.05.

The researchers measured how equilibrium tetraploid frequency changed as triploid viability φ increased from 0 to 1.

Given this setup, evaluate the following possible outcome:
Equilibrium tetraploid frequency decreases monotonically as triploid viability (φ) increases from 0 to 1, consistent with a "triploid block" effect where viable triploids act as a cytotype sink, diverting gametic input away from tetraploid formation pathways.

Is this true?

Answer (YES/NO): NO